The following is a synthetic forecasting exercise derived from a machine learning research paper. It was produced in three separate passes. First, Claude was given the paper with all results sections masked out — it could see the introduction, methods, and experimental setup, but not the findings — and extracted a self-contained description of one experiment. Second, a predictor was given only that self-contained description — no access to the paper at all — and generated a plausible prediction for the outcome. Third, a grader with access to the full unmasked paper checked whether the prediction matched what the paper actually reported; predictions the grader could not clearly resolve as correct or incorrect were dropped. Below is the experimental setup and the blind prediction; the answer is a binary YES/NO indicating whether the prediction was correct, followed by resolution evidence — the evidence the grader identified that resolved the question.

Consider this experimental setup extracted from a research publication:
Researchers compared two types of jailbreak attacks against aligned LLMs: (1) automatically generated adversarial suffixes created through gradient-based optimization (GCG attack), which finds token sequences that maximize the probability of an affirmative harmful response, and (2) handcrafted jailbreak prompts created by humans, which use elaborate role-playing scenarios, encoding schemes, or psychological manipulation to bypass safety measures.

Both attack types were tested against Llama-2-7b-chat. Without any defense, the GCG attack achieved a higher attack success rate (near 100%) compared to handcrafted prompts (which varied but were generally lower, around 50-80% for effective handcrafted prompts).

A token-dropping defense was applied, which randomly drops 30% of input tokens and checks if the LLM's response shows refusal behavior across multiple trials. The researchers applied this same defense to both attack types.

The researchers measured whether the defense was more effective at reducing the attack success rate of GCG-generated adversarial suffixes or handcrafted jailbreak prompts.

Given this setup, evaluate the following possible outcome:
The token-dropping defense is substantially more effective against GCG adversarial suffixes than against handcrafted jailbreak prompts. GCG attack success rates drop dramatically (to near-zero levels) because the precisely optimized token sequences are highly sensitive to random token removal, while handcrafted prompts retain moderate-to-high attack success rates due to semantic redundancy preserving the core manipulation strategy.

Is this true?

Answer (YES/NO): NO